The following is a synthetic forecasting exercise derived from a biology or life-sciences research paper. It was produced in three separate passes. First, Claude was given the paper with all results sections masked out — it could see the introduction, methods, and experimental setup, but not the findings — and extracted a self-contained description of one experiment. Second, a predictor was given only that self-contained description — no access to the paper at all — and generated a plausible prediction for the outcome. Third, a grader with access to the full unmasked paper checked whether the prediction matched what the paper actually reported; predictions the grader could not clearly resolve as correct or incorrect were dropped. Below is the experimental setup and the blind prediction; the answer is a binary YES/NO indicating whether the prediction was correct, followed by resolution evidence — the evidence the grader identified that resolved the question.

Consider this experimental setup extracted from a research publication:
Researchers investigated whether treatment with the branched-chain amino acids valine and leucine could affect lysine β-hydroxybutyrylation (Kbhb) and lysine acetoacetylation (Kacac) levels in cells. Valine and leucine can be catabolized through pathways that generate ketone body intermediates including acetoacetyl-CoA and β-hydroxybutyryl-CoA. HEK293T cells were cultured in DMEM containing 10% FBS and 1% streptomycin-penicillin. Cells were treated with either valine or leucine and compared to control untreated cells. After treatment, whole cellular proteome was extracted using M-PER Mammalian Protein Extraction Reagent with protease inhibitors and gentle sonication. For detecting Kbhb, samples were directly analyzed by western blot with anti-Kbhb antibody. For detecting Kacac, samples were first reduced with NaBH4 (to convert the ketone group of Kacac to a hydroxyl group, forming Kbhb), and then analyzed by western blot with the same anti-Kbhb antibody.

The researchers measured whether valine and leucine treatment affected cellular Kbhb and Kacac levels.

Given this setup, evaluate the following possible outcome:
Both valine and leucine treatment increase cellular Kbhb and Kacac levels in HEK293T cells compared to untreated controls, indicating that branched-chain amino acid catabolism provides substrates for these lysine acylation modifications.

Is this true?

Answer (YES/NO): NO